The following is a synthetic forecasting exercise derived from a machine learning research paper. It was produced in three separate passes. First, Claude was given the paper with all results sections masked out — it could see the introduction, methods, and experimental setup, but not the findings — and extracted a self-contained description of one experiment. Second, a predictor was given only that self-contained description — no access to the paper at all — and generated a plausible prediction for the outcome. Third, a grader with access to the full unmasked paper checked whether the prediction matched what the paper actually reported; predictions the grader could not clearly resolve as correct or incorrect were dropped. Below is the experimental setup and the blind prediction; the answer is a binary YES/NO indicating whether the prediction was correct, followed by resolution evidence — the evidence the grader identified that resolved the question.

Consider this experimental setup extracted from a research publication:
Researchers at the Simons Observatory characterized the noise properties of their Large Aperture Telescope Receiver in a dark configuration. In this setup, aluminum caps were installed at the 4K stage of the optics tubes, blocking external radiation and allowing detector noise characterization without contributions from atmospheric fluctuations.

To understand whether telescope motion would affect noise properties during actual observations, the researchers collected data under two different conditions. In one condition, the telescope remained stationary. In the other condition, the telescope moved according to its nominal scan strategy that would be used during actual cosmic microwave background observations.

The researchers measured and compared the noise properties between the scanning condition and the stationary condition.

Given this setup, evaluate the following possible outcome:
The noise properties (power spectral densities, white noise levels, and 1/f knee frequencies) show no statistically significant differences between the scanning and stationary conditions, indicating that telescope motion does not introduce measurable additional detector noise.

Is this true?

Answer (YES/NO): YES